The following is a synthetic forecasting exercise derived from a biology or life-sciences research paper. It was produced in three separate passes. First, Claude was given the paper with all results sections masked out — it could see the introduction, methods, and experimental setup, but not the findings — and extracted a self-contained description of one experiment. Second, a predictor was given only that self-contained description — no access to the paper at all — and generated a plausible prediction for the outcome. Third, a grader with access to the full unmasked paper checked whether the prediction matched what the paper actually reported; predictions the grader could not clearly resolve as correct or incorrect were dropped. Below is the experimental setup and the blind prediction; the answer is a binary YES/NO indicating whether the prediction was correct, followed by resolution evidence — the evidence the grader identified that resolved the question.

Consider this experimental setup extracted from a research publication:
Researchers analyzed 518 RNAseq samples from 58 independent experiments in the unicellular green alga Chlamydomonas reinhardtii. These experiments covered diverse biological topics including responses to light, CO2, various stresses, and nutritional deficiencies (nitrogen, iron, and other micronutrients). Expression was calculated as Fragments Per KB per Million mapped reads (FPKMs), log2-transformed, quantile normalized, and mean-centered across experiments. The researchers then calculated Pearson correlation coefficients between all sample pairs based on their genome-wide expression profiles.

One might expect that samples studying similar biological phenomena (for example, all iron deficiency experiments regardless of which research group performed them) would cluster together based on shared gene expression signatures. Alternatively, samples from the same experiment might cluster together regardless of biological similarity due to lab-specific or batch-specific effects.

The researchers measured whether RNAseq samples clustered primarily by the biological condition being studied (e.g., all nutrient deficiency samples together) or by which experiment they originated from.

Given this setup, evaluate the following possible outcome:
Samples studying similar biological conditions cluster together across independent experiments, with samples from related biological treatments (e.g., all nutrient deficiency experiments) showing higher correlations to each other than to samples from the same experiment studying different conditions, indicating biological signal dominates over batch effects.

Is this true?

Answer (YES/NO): NO